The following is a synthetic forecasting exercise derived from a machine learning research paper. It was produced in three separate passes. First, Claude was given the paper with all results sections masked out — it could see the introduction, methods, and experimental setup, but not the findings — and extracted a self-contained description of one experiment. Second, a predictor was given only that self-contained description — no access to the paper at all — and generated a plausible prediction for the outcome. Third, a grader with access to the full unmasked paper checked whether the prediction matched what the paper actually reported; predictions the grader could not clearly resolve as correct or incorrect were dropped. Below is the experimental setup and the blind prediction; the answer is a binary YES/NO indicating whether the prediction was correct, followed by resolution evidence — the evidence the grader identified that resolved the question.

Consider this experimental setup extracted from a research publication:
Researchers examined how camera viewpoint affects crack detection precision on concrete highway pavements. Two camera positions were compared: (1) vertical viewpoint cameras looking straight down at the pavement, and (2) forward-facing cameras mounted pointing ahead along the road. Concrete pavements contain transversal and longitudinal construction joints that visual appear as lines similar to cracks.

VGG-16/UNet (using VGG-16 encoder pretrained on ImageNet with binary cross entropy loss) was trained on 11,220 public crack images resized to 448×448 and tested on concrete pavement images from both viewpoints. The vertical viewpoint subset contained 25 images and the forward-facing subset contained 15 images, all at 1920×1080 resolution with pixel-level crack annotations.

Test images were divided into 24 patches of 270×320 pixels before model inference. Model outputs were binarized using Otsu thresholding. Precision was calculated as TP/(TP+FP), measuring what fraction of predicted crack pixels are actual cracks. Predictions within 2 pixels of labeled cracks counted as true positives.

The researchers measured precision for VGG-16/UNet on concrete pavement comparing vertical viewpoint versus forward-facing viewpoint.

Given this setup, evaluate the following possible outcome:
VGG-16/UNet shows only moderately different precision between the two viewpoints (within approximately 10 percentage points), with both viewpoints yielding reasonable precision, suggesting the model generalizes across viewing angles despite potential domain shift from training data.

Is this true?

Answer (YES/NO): NO